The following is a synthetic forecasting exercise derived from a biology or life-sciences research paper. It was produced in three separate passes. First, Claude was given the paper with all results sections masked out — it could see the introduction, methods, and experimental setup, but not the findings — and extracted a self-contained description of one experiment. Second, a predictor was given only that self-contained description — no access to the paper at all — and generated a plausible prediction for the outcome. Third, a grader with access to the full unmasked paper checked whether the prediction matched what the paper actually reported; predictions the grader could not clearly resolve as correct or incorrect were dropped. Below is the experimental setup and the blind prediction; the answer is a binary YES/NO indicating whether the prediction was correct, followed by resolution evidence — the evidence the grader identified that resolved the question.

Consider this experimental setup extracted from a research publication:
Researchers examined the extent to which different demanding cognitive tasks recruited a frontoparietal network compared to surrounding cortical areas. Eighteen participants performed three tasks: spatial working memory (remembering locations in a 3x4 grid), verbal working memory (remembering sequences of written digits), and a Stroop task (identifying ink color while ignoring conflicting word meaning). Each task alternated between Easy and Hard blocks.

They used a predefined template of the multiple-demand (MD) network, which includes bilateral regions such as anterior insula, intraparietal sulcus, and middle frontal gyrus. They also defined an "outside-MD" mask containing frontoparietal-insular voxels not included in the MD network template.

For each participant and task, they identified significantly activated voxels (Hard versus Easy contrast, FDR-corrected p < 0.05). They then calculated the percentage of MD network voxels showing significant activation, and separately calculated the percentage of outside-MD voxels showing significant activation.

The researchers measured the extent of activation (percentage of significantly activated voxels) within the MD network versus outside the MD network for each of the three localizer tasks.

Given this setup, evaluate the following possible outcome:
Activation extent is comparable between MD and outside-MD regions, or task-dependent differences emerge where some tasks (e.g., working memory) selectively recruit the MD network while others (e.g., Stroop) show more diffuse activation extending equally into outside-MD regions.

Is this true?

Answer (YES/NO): NO